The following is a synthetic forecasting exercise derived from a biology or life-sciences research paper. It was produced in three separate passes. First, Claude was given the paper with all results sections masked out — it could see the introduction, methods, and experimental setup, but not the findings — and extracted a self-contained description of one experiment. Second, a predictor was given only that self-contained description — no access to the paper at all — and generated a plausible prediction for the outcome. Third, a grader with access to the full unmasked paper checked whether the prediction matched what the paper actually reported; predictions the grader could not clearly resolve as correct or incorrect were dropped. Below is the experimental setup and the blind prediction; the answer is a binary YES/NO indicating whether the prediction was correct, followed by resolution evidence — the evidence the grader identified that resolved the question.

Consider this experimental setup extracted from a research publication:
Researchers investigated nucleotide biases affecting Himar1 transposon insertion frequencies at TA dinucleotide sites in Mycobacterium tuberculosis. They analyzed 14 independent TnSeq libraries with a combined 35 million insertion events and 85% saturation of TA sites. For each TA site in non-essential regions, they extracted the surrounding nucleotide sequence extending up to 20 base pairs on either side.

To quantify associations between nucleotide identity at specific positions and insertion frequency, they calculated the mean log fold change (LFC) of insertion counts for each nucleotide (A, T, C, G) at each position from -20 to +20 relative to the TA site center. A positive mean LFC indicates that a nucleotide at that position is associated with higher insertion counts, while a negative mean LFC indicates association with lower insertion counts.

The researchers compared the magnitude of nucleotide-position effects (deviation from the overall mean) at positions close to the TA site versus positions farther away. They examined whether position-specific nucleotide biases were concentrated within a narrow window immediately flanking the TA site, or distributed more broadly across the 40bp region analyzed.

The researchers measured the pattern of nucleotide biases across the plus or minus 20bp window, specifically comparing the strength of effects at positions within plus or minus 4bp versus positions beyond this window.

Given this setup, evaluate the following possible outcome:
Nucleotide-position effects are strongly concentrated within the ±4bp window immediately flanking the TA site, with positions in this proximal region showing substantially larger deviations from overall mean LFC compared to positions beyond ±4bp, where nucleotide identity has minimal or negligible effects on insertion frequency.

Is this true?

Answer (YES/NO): YES